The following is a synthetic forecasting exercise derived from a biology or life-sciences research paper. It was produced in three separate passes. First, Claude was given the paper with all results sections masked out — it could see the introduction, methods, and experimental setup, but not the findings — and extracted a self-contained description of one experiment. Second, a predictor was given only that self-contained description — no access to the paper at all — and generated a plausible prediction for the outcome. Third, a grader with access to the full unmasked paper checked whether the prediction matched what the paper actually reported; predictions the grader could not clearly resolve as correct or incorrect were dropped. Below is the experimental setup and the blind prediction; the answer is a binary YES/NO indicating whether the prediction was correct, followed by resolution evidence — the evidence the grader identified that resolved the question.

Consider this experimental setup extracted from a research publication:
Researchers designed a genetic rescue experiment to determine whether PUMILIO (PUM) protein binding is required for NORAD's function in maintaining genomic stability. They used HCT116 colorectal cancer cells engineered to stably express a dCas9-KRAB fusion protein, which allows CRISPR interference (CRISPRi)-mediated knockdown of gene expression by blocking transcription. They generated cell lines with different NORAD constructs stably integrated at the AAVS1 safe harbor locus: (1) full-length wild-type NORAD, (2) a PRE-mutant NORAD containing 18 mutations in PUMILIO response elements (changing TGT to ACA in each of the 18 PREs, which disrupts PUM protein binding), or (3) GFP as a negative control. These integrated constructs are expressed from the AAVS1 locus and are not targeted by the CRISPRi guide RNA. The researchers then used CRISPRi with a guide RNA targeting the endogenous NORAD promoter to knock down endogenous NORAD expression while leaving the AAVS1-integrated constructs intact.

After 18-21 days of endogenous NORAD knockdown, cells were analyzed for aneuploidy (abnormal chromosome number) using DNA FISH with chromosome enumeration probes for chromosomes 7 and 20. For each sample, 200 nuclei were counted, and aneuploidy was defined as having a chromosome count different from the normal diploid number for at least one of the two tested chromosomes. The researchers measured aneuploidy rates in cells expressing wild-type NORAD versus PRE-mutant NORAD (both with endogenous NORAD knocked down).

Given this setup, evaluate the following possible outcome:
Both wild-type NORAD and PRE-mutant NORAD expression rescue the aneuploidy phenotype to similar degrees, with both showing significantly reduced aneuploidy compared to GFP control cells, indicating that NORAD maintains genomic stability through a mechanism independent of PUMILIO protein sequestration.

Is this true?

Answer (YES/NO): NO